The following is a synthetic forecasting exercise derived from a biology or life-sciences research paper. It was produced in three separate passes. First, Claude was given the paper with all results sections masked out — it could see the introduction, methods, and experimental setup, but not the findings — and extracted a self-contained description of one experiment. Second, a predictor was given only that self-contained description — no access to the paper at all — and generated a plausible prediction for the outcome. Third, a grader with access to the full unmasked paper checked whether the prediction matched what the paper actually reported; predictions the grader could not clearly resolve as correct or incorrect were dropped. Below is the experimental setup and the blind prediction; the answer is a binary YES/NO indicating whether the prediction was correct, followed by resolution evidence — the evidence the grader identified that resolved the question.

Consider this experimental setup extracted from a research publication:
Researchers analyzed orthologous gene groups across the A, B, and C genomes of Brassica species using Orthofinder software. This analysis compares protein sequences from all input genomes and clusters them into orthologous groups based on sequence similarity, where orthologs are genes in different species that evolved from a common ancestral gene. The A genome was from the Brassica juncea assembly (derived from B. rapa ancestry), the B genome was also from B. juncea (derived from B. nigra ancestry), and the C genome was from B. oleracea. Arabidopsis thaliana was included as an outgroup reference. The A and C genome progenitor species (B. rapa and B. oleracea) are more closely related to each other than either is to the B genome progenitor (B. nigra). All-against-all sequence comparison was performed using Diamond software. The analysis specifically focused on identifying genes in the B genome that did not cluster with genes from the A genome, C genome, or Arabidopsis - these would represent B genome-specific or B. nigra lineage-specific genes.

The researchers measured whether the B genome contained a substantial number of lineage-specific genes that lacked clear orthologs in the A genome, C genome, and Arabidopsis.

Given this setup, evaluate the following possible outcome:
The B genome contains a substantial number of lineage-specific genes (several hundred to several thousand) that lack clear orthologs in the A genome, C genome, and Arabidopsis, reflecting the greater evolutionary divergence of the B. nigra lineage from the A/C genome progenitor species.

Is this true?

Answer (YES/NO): NO